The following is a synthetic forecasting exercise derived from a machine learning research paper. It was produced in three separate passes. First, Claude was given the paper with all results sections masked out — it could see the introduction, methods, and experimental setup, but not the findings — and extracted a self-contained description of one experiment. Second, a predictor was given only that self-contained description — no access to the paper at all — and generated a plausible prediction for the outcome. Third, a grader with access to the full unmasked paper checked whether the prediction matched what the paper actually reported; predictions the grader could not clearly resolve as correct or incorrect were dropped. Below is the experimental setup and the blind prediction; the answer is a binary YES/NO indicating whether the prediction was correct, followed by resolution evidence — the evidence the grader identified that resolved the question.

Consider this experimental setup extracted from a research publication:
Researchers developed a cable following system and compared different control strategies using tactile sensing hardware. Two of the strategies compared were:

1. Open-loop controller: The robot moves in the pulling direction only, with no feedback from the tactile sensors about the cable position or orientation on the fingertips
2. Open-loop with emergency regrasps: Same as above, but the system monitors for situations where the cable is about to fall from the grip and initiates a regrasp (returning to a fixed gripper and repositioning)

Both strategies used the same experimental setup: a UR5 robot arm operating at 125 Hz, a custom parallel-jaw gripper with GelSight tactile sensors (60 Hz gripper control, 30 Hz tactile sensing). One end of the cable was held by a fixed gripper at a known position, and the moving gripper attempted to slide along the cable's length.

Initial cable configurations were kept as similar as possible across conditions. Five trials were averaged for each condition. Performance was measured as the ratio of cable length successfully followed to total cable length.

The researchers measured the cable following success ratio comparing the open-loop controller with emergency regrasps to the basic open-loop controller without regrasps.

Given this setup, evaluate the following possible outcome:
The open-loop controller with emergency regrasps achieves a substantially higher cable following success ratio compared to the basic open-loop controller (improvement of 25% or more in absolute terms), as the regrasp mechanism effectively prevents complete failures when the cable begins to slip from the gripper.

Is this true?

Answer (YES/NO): YES